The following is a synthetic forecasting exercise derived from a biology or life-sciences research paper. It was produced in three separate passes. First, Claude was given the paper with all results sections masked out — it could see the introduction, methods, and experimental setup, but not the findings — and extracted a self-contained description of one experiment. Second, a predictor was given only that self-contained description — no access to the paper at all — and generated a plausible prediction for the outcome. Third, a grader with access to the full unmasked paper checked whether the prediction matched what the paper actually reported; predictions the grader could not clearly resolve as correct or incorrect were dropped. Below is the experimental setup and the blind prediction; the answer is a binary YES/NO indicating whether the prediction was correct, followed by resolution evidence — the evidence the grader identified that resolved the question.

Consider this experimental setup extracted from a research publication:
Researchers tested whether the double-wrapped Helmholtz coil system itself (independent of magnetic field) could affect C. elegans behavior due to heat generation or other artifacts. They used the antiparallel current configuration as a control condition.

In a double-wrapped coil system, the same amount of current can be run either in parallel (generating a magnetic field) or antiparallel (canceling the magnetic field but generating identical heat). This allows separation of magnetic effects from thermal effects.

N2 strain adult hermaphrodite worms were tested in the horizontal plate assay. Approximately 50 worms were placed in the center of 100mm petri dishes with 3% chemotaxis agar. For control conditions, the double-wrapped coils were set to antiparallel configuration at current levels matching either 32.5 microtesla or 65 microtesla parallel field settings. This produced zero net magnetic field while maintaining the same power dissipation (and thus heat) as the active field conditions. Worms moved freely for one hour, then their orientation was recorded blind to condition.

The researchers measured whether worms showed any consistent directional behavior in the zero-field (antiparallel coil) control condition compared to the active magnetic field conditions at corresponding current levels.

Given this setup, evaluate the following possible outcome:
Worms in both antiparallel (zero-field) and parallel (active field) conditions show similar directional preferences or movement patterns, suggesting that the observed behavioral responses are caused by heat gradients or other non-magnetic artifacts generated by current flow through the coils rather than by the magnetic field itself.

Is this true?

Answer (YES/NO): NO